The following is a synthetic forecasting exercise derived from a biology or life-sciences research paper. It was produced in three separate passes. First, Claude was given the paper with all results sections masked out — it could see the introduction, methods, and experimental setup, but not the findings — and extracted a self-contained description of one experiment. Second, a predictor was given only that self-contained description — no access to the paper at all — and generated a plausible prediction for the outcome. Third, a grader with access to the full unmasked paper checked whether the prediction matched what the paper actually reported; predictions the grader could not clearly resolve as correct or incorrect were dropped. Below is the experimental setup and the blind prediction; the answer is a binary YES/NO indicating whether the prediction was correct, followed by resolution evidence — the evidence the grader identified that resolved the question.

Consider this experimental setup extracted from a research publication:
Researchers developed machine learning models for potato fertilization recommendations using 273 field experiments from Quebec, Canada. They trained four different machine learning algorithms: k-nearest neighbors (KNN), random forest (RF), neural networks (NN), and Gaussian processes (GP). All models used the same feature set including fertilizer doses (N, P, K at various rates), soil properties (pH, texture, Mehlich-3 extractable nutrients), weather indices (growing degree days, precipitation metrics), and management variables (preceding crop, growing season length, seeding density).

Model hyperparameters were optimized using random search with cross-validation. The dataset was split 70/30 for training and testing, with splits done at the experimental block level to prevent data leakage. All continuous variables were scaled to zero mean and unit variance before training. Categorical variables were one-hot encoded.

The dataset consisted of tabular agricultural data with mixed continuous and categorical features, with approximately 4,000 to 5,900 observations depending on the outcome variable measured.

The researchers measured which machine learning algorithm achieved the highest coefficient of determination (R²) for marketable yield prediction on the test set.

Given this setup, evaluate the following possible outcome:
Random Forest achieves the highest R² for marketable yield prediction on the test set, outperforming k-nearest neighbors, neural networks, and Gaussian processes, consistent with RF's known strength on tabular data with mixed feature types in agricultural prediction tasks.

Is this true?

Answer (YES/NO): YES